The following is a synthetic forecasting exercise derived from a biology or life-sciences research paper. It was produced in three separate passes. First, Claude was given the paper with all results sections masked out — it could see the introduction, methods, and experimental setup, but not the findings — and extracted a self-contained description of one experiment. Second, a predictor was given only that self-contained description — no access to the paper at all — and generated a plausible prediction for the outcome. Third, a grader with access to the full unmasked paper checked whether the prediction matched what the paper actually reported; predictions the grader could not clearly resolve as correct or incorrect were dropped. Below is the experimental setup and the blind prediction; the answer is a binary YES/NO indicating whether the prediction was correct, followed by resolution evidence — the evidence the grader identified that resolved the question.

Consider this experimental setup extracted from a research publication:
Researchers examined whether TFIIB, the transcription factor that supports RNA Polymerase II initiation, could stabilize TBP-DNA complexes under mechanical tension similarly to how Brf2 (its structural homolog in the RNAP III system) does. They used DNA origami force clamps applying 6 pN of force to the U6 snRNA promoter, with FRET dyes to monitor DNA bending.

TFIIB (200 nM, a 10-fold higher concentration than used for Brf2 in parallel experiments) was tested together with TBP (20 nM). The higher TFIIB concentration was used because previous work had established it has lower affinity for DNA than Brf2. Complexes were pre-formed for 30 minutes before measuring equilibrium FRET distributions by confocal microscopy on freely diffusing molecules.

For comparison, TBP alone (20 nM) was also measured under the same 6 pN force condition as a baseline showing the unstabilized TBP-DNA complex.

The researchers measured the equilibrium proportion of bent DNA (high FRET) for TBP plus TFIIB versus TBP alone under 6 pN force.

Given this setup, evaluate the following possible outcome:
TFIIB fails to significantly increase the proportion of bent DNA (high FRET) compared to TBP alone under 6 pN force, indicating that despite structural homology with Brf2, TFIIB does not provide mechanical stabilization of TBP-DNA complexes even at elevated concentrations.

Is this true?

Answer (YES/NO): NO